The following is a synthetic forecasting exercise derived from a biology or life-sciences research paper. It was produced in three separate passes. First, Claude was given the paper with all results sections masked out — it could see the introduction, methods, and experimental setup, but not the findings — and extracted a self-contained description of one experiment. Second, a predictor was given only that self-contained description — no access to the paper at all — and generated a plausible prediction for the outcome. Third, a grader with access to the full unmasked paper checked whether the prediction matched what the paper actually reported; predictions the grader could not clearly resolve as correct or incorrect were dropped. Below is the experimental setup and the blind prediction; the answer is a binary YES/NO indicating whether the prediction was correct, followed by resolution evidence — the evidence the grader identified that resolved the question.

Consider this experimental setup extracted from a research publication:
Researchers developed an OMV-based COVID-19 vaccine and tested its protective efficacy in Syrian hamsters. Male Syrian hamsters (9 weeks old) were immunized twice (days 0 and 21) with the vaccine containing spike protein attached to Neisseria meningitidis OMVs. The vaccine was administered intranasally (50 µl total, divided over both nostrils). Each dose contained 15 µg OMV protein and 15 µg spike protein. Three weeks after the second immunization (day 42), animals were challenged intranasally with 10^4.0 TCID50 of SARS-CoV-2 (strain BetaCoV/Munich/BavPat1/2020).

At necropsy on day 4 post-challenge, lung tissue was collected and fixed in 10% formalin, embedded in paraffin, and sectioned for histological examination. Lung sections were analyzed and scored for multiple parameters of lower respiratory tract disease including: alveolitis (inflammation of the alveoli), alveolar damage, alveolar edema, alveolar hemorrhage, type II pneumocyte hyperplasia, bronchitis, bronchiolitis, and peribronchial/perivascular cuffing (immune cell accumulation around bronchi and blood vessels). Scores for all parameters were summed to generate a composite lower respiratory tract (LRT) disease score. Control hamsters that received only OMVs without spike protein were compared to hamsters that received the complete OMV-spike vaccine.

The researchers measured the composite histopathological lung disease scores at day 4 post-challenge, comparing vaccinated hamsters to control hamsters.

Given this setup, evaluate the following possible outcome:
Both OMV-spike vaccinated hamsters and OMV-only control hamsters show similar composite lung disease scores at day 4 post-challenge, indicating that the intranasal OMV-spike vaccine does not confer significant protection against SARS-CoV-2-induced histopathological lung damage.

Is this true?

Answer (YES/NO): NO